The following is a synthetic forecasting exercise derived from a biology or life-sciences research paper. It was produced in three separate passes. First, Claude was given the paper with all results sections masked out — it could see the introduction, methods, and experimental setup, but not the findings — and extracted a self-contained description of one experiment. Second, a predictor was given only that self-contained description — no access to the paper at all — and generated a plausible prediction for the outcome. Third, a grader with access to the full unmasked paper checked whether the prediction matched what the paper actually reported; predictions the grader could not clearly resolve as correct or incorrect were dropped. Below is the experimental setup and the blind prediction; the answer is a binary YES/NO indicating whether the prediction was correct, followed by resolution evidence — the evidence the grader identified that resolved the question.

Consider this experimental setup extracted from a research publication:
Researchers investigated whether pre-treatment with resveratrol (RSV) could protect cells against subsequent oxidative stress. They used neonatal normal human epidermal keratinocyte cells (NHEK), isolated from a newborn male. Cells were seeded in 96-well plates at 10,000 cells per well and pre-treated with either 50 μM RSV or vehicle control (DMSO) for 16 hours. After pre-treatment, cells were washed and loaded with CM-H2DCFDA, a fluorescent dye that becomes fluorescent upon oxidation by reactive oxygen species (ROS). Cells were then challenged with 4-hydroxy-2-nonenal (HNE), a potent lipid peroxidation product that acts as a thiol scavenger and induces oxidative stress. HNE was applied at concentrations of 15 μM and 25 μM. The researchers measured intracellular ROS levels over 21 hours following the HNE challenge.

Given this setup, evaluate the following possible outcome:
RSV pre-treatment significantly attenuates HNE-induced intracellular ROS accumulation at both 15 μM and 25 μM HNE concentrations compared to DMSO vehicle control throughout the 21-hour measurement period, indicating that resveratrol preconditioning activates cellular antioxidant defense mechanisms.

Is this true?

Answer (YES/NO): NO